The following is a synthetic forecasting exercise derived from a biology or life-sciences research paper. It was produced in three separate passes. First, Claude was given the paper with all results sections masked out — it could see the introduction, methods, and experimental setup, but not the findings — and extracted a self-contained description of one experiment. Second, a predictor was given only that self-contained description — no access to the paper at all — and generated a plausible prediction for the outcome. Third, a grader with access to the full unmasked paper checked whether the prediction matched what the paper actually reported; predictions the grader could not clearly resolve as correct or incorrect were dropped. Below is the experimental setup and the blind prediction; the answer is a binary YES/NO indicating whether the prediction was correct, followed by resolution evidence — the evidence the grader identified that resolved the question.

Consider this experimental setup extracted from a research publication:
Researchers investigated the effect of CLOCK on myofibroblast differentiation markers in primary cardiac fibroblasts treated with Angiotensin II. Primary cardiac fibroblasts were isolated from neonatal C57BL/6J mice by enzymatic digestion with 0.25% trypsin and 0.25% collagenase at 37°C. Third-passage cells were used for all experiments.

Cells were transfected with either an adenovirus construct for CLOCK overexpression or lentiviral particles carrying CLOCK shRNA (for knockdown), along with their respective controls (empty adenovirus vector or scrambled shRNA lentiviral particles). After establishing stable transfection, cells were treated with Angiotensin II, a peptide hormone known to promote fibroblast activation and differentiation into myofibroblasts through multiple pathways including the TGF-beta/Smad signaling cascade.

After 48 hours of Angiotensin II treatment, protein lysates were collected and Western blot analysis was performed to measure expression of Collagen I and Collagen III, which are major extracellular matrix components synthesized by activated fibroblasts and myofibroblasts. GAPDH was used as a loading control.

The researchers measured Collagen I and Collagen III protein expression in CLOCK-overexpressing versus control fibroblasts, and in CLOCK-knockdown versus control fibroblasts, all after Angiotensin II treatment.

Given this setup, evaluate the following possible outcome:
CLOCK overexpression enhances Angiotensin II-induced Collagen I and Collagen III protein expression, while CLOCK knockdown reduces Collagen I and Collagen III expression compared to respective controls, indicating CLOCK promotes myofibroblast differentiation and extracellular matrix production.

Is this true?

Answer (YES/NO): NO